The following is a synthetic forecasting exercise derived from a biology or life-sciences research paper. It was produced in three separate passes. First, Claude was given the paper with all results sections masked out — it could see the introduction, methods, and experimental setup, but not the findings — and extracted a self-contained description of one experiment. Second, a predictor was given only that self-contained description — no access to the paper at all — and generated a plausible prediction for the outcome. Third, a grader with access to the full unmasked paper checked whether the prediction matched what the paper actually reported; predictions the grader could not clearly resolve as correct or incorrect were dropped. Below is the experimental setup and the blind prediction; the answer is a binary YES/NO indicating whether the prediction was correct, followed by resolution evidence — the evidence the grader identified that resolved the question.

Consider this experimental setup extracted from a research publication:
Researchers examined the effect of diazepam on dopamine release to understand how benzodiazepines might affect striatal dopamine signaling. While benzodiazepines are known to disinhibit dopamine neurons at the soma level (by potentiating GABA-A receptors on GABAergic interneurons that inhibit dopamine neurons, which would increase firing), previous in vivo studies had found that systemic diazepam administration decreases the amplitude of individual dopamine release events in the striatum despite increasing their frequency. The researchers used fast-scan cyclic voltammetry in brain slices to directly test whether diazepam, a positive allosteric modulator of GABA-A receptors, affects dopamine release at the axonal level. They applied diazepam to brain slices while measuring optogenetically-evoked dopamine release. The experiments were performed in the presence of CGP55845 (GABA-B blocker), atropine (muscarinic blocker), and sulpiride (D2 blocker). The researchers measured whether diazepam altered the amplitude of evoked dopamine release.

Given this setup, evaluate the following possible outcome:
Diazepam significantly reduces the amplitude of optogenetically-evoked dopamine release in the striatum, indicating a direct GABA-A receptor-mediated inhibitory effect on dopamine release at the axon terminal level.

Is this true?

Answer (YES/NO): YES